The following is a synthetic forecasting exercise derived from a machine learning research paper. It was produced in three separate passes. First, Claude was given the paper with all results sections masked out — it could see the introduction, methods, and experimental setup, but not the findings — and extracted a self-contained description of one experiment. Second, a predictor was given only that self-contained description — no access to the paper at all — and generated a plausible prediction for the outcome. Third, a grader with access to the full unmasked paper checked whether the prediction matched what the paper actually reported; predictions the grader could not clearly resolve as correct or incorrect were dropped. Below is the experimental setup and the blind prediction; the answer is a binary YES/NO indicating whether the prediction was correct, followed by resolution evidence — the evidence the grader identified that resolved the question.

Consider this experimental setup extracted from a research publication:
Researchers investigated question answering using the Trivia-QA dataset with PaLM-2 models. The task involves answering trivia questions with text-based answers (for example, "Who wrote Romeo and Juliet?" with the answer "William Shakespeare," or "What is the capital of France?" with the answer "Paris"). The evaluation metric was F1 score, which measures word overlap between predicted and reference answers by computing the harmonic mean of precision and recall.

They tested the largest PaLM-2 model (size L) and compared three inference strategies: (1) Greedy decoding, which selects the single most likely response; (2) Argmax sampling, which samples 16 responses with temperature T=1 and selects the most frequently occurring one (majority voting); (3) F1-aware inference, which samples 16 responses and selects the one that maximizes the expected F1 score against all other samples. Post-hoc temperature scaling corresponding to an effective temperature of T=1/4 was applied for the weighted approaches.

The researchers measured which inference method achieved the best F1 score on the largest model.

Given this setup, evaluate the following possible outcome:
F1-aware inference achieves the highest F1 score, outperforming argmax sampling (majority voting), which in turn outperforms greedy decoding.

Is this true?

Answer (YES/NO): NO